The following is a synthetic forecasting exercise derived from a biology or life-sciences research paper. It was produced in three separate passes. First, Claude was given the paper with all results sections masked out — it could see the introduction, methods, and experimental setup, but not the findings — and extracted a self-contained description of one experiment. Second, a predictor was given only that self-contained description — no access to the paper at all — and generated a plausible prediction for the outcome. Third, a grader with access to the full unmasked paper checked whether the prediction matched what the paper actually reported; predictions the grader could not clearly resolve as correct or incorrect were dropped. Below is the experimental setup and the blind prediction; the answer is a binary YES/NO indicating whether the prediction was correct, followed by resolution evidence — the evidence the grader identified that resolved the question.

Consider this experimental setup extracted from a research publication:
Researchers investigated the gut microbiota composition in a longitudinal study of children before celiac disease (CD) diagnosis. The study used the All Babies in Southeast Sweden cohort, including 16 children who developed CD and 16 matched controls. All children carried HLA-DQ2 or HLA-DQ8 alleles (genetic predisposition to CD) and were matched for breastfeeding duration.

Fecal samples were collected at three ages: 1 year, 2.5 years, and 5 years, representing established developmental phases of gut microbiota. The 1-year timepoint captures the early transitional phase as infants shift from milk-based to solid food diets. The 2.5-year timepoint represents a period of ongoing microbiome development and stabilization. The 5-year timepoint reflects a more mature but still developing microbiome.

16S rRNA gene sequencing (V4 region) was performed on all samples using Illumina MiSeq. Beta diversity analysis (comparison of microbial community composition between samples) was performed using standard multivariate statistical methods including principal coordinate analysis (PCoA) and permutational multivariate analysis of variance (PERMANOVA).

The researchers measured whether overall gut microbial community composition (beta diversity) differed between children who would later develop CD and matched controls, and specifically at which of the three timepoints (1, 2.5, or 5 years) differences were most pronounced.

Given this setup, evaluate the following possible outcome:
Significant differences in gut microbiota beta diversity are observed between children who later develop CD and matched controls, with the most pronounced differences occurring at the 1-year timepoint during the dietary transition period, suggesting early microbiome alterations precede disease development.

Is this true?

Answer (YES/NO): NO